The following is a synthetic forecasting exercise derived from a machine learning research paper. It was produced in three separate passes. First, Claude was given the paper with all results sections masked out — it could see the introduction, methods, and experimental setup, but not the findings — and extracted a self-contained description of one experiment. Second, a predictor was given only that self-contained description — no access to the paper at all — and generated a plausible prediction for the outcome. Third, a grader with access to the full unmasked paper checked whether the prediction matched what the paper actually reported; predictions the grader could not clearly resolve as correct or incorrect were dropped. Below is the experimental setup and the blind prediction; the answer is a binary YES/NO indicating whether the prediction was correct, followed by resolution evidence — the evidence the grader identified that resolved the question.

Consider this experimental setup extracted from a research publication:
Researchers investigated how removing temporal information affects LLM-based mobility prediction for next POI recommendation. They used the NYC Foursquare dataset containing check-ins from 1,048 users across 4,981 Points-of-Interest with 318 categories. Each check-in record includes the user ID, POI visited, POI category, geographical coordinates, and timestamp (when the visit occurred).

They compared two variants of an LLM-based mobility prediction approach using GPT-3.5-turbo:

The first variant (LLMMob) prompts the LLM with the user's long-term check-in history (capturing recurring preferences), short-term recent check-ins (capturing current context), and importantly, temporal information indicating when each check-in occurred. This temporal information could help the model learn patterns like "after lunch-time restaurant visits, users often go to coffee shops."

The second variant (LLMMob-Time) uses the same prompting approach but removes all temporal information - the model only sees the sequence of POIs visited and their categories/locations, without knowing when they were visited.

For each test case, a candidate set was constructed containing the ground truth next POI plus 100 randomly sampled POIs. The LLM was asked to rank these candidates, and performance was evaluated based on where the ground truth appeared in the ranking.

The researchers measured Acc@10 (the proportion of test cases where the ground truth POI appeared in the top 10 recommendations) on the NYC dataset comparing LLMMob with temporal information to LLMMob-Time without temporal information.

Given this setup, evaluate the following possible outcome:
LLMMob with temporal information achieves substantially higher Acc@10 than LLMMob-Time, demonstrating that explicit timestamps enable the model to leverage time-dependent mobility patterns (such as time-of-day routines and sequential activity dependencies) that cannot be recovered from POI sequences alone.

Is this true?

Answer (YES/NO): NO